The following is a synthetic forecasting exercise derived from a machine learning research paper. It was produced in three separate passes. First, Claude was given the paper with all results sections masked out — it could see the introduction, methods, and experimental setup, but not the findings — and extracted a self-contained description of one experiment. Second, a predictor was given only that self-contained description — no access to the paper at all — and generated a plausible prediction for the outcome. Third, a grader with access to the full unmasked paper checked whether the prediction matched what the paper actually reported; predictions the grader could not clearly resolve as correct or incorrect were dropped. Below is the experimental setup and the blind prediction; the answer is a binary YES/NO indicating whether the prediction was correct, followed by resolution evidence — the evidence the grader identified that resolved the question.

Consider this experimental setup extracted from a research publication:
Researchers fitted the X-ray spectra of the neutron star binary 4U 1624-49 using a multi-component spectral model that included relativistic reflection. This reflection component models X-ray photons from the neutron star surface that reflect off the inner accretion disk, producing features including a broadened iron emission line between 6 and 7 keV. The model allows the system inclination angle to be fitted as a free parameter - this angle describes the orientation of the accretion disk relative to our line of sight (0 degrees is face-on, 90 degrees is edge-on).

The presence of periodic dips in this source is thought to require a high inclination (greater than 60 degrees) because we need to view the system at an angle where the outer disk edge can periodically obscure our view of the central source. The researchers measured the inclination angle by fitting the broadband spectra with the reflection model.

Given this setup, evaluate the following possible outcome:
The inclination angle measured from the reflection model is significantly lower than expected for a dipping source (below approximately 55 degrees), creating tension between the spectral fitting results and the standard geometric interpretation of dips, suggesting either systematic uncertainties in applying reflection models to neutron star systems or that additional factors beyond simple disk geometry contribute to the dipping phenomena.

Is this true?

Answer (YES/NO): NO